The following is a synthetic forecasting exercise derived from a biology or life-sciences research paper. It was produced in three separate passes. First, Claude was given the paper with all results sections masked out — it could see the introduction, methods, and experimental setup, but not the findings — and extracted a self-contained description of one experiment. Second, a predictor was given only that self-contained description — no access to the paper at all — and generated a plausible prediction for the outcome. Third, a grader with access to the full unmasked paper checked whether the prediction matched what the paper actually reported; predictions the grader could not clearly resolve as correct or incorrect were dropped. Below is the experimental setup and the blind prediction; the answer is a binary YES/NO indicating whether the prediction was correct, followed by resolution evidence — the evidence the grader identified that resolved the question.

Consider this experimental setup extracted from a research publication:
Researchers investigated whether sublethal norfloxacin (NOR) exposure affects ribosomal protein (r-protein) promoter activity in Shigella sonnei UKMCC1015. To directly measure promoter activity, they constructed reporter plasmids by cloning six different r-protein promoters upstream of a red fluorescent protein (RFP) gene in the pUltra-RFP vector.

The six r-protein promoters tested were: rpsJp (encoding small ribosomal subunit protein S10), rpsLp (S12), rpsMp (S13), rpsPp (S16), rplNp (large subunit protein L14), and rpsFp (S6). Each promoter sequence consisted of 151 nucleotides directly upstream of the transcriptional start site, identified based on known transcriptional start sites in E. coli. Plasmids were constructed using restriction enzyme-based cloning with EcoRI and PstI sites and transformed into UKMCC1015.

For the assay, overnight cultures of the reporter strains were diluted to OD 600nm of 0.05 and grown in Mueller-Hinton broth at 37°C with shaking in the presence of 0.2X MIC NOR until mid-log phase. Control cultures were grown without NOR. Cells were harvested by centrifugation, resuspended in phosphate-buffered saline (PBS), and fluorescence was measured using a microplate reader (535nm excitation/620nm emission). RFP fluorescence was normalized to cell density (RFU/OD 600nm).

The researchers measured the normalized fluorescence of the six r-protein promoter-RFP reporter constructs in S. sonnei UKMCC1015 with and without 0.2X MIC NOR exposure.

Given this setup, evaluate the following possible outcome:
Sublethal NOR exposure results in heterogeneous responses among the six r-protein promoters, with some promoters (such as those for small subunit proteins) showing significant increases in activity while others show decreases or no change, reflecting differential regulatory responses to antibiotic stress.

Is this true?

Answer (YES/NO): NO